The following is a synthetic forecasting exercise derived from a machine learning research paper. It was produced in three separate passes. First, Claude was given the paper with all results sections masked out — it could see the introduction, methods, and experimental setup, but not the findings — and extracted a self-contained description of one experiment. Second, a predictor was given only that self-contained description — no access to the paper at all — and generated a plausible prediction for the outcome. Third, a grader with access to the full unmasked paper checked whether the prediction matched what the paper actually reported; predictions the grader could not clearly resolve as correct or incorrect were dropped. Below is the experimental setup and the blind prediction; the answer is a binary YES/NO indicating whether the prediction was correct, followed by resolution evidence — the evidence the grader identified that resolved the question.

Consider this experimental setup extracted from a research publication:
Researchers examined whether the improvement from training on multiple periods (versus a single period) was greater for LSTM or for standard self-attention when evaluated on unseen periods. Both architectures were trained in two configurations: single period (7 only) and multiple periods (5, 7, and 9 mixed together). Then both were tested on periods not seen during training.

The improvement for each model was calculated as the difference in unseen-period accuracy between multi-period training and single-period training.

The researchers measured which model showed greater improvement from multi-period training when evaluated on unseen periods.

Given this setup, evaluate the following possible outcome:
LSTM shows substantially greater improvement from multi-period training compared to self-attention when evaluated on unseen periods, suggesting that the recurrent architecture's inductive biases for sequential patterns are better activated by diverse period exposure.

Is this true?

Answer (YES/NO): YES